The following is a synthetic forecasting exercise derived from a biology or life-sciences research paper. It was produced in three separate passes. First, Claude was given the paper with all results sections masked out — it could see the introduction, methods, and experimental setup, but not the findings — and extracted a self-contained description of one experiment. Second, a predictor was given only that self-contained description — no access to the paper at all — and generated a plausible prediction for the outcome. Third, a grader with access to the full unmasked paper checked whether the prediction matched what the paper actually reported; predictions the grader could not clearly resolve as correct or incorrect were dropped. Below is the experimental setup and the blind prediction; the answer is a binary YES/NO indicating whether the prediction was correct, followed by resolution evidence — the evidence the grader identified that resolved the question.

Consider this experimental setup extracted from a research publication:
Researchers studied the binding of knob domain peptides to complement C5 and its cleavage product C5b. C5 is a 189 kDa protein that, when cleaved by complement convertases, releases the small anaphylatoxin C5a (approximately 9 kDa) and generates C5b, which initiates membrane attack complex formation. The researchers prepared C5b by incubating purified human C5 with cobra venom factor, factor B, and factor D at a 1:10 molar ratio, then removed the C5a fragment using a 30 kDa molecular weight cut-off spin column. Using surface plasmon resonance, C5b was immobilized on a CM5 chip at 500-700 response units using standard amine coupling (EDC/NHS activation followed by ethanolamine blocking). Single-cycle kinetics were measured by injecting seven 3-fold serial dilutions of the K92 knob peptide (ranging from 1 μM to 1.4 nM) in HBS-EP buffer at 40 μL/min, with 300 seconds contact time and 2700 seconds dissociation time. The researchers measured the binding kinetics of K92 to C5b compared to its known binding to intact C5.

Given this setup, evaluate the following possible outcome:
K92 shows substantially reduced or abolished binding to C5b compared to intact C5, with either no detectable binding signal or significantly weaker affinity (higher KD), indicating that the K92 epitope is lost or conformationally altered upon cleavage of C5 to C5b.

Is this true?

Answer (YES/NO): NO